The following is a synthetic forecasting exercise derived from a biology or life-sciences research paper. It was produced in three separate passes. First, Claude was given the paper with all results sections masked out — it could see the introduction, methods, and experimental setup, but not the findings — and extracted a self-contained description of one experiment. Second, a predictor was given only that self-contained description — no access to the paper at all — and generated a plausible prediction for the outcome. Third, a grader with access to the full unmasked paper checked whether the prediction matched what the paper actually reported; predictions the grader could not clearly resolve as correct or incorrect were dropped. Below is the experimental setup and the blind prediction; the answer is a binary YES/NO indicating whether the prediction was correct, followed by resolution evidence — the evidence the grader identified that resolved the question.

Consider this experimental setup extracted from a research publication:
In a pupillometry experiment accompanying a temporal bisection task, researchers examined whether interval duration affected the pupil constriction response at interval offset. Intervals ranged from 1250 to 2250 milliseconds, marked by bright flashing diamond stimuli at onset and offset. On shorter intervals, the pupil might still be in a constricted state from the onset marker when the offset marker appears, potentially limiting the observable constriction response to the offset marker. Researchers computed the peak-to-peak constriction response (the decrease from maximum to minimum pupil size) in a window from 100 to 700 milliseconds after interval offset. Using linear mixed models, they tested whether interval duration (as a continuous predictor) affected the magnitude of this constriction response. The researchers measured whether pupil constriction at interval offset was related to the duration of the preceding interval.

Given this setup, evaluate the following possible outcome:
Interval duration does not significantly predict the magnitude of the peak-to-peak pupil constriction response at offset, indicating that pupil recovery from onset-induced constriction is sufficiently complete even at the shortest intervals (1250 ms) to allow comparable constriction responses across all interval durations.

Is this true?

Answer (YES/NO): NO